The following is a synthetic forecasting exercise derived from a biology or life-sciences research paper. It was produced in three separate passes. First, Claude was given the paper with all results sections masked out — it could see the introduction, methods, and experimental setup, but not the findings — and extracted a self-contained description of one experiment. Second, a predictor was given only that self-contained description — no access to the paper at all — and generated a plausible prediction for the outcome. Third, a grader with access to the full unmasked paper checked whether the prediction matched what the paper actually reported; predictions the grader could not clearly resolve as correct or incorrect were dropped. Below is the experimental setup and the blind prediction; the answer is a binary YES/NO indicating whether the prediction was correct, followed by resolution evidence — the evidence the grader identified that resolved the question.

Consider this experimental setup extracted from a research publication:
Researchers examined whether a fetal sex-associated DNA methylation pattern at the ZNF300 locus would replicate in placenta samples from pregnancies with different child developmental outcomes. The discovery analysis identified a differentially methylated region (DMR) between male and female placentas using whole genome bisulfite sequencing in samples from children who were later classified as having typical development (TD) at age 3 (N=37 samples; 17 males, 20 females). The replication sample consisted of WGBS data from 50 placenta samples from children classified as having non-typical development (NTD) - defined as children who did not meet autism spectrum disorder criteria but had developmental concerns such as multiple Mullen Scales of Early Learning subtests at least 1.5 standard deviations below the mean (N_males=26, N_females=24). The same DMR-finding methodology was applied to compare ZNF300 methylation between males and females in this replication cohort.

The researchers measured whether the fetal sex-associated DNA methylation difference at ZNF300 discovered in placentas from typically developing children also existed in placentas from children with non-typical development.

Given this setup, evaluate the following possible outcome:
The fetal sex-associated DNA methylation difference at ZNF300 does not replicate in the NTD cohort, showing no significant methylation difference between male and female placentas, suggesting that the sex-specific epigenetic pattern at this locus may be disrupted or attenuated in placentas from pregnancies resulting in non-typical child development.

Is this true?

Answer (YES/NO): NO